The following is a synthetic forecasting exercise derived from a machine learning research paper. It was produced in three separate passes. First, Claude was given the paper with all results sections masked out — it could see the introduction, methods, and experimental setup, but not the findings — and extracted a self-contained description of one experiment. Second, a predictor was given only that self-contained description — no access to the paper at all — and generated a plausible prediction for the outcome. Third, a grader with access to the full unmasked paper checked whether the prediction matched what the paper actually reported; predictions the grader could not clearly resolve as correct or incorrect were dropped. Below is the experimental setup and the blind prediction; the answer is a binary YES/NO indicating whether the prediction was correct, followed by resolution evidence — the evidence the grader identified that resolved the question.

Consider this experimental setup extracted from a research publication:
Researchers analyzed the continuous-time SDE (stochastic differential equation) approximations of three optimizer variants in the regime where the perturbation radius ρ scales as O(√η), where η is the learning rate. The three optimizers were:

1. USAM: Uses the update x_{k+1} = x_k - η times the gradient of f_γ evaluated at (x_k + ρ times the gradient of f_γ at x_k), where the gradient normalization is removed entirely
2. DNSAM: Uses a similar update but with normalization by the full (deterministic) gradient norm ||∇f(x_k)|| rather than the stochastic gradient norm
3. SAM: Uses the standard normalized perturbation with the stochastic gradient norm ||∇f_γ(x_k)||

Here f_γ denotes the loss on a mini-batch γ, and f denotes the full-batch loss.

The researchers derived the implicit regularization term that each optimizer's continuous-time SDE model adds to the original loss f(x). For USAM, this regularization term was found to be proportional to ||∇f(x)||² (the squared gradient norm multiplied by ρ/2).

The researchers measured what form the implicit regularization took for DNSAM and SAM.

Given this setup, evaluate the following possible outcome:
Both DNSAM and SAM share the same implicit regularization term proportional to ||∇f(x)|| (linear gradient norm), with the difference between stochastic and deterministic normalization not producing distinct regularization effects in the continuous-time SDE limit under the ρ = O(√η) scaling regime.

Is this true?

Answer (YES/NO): NO